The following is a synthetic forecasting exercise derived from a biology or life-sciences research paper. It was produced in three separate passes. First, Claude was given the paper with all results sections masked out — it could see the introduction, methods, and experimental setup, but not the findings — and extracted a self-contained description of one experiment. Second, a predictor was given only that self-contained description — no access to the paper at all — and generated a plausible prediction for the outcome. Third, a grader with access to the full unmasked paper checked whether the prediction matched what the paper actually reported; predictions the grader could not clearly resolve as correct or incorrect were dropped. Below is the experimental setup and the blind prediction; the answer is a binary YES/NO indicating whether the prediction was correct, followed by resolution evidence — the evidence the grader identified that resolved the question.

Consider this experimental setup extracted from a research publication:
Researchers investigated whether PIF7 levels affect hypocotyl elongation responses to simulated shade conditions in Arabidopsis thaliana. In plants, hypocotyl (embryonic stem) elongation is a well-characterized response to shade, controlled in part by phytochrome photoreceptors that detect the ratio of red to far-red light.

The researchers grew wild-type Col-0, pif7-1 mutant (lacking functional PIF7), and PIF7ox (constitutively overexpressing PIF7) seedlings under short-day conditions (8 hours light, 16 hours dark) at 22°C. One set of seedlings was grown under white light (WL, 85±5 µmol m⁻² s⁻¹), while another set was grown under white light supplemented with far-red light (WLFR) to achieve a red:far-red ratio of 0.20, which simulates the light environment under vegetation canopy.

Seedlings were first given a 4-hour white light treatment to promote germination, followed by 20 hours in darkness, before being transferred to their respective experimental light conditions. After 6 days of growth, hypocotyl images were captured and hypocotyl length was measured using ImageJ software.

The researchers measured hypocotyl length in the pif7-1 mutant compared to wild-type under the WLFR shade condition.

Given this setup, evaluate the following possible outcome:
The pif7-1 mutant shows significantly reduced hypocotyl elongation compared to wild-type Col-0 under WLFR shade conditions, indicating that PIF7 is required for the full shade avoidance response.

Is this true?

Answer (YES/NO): NO